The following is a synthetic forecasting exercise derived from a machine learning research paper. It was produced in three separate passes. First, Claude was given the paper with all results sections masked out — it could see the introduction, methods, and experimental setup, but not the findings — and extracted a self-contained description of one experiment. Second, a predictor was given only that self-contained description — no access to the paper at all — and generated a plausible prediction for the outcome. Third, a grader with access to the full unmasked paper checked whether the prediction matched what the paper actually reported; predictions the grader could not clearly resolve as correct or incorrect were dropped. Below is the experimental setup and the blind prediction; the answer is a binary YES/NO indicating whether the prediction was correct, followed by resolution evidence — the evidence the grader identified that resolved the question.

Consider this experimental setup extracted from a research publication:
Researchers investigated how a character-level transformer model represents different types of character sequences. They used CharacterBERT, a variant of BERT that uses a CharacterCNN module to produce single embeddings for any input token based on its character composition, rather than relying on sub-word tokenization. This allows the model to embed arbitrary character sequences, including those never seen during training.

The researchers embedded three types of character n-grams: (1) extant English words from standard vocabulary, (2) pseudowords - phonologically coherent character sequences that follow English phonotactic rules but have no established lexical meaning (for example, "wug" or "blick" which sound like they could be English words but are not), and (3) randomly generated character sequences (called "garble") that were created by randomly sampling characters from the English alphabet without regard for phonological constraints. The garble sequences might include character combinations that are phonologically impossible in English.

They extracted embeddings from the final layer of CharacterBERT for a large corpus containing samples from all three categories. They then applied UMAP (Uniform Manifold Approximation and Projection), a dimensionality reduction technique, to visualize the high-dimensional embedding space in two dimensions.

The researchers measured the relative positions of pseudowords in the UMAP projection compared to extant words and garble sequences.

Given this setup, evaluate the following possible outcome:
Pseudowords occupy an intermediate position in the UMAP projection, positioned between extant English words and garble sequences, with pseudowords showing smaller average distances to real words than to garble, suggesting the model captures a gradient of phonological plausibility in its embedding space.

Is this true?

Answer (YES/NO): YES